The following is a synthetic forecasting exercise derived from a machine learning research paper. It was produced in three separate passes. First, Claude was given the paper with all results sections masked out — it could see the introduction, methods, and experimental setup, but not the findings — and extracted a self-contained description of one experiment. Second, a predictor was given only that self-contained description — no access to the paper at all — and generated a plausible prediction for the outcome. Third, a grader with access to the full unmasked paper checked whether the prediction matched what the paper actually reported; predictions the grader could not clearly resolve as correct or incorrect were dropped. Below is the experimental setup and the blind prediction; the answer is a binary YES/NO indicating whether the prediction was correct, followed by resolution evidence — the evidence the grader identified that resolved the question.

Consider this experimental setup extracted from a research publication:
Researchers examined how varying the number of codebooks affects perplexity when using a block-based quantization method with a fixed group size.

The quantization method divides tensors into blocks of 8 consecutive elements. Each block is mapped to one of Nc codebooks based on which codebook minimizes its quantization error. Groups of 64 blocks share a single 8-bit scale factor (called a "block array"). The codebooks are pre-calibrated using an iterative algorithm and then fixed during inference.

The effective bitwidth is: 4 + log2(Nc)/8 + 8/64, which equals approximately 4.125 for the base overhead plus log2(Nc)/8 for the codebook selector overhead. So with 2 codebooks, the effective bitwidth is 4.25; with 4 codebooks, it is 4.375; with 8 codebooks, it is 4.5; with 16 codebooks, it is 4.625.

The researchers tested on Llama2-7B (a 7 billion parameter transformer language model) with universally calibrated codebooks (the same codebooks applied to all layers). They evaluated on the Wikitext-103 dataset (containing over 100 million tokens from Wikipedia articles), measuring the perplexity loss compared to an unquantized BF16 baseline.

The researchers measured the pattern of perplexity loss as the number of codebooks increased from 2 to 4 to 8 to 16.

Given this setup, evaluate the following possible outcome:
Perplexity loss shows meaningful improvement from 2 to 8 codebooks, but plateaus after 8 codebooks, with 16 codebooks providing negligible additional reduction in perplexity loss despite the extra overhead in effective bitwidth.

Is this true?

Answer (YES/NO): YES